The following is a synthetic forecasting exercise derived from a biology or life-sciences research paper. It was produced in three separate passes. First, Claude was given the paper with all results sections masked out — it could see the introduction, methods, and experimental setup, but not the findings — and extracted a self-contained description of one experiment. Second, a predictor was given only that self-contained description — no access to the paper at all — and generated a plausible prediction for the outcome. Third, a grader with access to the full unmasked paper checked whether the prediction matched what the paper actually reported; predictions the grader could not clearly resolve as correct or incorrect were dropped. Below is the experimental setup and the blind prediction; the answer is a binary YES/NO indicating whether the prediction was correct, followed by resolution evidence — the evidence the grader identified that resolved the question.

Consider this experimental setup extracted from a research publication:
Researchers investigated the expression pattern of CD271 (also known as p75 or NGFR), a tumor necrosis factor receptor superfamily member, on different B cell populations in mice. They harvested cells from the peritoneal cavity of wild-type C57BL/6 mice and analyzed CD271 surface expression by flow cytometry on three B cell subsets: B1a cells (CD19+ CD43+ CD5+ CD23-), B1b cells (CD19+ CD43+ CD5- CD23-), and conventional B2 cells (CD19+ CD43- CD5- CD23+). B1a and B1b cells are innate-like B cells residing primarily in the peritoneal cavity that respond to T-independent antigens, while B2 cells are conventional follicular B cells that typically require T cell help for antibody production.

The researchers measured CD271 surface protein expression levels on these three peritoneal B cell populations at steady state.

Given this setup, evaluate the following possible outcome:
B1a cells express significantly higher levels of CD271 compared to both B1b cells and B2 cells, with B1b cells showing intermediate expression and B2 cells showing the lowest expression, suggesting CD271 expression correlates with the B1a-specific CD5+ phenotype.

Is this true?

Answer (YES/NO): NO